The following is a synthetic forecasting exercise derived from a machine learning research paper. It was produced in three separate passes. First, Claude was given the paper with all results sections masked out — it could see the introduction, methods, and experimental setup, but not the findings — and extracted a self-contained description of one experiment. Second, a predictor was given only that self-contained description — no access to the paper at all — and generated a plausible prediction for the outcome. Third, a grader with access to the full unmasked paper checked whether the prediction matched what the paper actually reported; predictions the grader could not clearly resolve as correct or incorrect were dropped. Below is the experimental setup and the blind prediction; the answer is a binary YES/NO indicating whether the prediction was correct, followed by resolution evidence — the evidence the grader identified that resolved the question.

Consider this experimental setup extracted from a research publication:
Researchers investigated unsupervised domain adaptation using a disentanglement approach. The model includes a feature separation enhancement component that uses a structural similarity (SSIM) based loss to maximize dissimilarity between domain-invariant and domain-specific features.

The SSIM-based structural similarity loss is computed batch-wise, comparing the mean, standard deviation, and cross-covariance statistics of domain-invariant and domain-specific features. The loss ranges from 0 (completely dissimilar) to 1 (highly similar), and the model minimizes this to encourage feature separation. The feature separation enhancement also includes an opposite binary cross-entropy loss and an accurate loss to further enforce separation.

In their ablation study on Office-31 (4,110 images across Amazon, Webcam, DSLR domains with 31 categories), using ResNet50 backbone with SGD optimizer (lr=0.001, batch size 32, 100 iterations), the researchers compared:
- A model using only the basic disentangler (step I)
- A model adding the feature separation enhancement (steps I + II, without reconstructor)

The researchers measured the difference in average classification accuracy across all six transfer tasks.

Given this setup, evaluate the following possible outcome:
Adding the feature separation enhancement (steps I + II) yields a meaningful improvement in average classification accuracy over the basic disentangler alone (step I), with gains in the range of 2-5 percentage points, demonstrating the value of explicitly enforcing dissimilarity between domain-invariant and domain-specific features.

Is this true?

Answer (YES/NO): YES